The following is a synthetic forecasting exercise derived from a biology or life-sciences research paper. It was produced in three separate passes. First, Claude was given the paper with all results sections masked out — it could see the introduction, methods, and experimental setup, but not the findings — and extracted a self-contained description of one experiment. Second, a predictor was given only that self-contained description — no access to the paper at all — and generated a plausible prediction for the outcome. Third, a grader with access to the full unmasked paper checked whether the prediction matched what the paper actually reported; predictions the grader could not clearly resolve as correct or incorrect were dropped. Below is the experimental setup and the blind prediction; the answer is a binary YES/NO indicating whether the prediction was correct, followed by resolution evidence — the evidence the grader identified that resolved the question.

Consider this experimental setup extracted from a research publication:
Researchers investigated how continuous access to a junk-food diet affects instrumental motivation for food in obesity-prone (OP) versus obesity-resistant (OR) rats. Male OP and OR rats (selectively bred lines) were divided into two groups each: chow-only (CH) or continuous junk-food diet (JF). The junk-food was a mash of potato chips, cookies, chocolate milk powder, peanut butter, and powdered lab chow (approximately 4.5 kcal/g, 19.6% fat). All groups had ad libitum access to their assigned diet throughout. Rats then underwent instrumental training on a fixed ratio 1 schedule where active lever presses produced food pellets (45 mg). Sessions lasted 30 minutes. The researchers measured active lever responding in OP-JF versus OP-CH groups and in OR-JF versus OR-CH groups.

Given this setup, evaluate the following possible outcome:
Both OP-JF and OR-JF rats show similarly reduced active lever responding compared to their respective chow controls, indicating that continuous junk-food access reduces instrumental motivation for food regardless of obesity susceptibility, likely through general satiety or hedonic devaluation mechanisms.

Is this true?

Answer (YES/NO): YES